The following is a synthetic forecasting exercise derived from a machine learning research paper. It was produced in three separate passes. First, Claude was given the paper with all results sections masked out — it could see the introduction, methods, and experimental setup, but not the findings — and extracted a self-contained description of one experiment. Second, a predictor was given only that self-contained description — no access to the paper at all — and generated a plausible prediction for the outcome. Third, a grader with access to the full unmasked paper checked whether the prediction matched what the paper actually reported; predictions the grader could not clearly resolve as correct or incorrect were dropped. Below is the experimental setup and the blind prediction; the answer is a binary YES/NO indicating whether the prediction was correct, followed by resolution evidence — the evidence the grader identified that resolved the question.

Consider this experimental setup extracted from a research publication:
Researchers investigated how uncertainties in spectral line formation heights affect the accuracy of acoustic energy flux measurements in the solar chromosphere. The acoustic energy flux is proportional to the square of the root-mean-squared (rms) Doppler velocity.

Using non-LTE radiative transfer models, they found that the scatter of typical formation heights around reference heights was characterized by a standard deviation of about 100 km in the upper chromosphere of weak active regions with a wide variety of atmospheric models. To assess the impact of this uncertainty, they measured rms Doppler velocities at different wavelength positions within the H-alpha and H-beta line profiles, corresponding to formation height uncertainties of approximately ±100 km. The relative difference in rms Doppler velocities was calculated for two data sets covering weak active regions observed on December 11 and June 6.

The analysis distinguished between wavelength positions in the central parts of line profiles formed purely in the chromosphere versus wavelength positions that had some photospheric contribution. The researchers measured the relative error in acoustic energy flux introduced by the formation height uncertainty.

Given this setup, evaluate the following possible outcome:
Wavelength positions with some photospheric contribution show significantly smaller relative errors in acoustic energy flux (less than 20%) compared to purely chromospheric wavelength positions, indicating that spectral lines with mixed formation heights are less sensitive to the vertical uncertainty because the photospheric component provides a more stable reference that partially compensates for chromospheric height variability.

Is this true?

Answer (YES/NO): NO